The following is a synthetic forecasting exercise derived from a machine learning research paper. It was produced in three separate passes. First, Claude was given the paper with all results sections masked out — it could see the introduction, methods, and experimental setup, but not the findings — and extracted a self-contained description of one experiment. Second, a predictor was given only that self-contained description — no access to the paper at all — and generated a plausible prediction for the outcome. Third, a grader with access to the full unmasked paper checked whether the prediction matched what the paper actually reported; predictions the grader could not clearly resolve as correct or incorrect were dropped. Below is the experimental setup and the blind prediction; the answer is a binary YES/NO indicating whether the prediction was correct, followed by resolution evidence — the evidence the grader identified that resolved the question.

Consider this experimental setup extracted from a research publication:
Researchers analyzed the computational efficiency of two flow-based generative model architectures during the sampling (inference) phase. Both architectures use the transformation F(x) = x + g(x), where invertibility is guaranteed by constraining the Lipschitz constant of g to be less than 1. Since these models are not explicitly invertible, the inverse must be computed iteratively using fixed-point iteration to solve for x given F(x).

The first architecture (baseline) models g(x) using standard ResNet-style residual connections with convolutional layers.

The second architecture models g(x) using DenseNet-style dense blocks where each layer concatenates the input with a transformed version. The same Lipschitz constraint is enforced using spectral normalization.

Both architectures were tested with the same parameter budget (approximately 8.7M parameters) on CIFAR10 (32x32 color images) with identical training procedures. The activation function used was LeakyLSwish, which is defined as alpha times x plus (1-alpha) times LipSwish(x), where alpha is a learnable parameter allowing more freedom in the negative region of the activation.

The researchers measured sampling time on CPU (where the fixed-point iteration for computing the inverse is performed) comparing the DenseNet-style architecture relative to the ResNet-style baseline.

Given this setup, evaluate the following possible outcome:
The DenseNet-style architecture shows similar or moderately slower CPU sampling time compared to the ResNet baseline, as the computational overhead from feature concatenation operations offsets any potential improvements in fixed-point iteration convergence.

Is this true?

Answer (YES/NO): NO